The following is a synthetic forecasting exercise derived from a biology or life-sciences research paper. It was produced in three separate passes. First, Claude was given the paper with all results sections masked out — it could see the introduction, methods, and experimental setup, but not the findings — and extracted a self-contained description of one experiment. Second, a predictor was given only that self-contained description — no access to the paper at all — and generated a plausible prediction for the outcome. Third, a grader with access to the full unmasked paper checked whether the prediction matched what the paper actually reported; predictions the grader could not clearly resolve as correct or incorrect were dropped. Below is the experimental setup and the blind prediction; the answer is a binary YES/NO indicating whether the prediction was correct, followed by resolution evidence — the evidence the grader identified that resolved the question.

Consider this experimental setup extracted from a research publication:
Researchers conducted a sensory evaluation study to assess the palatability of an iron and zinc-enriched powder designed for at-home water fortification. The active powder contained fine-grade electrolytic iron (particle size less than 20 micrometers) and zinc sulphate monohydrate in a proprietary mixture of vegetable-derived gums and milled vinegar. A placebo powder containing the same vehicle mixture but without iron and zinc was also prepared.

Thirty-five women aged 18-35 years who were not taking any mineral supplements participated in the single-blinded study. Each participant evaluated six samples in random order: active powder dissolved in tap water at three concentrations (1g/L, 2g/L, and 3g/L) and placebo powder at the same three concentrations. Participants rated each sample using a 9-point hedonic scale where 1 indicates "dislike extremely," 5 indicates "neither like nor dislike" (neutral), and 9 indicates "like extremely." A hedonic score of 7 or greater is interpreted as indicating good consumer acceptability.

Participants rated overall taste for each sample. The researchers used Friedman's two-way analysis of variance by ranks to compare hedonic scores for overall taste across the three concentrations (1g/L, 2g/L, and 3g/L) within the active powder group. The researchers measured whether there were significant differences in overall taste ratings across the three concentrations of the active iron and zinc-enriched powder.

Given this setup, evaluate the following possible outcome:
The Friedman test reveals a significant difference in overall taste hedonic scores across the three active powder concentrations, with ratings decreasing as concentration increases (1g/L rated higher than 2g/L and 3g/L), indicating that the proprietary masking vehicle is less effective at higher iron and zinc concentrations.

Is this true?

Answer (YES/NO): YES